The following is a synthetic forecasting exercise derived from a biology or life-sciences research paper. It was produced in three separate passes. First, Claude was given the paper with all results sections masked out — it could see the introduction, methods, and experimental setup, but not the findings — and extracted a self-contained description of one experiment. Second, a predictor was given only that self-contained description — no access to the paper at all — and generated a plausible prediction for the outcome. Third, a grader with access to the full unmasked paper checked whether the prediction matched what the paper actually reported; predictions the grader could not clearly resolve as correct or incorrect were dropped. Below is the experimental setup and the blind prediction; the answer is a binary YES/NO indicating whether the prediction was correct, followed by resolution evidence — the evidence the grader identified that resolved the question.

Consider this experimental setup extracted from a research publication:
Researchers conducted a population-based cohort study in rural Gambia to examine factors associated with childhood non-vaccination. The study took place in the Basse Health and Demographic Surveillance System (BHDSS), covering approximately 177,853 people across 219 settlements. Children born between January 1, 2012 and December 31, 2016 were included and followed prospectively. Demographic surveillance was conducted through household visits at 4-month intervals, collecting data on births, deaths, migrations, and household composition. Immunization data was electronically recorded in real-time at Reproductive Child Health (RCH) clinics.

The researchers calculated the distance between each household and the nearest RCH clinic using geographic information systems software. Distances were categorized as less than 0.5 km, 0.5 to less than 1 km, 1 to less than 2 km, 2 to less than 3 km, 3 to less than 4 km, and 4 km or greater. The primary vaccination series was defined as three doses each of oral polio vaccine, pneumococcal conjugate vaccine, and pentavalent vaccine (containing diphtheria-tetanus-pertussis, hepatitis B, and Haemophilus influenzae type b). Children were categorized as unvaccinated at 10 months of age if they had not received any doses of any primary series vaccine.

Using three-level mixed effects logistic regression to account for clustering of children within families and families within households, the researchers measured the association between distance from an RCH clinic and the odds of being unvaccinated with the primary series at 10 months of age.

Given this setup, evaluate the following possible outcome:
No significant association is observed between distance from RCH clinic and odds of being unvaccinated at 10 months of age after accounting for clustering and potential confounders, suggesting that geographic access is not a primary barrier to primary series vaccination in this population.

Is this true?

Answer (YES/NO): YES